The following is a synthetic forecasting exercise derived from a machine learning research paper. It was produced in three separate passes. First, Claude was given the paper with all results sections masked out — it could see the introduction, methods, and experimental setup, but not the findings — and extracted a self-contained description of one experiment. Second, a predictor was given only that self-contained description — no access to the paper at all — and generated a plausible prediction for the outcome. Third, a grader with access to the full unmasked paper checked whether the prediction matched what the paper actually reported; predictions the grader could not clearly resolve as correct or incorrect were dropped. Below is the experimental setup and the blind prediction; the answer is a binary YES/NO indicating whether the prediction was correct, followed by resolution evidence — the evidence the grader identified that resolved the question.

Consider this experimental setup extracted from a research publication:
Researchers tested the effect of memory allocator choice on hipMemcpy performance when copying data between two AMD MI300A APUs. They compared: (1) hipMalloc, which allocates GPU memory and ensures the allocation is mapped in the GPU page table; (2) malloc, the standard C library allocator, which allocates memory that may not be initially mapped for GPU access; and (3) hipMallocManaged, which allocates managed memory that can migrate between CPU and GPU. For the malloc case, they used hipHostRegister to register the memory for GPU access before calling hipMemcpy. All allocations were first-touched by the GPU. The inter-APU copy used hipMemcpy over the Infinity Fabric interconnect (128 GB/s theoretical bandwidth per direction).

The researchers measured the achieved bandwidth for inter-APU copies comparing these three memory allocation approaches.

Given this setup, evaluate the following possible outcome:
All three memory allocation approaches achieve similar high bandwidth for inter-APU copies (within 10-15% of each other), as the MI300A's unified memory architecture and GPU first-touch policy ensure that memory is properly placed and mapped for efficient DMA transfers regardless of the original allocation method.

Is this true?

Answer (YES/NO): NO